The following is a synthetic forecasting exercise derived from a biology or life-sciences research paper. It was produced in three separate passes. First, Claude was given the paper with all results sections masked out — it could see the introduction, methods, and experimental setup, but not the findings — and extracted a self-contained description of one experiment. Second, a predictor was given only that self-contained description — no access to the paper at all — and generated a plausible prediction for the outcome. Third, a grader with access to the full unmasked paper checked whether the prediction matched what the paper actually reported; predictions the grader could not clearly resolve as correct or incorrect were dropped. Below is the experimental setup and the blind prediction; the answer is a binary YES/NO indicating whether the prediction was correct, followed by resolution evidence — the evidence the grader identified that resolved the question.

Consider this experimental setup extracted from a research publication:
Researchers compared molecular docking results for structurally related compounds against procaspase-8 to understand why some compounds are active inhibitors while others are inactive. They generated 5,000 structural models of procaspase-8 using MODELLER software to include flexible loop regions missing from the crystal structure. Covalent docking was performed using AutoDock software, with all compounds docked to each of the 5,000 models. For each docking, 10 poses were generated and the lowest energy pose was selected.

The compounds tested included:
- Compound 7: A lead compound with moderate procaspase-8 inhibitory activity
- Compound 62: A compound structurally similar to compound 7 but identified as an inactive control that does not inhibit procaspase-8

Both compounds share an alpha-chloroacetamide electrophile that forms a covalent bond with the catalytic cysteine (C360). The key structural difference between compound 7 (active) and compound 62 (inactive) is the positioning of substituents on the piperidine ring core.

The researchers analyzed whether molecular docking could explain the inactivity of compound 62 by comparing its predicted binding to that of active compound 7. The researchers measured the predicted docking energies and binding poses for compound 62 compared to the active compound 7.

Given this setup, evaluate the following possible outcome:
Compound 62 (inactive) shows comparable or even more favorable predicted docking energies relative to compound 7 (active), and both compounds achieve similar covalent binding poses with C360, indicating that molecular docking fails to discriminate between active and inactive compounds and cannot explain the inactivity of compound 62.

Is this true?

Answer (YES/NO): NO